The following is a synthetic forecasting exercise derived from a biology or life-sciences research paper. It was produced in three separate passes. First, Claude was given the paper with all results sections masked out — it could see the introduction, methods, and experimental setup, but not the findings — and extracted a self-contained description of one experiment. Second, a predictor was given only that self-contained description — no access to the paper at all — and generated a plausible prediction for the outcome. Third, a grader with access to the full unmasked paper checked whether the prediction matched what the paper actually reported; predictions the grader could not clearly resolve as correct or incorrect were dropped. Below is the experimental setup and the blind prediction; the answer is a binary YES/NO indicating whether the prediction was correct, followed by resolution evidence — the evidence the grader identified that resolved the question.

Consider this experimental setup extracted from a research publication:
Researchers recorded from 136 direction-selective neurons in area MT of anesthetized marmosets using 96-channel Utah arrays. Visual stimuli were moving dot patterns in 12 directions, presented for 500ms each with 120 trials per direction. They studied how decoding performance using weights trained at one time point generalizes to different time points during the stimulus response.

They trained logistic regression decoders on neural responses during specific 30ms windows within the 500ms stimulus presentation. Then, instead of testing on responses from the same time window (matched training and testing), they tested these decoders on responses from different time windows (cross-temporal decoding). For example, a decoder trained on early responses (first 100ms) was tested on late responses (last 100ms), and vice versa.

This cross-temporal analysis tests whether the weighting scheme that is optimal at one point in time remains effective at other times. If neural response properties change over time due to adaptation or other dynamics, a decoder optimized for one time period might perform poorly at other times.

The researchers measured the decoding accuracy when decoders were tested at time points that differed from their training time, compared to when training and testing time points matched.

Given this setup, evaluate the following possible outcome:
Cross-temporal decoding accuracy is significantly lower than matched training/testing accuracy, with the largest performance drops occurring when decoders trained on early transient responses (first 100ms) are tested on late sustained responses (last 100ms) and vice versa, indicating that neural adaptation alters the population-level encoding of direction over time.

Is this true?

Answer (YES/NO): NO